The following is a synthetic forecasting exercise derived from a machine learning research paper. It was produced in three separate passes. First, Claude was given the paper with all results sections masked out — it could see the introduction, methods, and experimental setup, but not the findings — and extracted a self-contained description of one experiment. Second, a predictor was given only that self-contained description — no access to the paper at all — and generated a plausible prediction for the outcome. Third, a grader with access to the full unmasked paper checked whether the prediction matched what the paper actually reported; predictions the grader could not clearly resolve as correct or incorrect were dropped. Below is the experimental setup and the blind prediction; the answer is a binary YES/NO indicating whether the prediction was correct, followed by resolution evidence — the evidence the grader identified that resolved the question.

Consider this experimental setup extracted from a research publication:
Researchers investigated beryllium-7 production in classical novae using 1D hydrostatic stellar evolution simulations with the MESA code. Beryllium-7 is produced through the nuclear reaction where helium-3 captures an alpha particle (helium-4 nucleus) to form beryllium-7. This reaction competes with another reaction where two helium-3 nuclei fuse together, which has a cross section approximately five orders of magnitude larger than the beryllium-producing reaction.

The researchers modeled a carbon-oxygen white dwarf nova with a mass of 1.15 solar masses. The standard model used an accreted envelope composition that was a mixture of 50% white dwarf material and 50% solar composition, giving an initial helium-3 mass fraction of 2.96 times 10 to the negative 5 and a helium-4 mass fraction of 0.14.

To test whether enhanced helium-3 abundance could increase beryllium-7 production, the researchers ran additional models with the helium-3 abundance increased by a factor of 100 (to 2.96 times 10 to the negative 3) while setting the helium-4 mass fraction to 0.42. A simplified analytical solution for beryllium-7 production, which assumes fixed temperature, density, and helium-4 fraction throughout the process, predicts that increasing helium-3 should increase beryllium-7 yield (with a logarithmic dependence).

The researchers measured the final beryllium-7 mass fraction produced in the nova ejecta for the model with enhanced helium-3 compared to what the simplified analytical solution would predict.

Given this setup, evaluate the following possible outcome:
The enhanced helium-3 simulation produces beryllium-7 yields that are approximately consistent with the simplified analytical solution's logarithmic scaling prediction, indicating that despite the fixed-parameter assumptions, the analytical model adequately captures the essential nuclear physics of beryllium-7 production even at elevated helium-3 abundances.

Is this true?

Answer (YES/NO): NO